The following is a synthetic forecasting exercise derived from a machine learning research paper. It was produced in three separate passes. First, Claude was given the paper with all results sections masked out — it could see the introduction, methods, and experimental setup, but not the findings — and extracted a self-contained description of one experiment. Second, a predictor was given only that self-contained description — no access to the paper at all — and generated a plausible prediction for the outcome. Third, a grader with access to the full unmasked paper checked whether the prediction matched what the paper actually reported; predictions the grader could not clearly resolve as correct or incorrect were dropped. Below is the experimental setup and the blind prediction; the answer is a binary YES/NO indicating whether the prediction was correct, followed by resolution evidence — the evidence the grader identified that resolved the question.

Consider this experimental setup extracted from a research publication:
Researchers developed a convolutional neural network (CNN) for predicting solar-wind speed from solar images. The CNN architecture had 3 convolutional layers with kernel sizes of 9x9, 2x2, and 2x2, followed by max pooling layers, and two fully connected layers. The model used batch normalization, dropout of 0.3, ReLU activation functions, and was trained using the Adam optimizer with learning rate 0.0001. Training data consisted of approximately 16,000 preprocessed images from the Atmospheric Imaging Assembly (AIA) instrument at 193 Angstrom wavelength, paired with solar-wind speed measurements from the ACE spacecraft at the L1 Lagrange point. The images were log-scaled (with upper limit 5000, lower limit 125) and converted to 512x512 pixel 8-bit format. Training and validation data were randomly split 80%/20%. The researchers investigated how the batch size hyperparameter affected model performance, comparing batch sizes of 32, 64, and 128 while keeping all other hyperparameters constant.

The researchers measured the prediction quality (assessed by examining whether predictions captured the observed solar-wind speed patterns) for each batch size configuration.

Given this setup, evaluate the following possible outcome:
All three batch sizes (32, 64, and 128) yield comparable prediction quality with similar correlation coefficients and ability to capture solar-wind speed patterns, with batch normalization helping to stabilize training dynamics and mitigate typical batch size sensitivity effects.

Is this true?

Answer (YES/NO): NO